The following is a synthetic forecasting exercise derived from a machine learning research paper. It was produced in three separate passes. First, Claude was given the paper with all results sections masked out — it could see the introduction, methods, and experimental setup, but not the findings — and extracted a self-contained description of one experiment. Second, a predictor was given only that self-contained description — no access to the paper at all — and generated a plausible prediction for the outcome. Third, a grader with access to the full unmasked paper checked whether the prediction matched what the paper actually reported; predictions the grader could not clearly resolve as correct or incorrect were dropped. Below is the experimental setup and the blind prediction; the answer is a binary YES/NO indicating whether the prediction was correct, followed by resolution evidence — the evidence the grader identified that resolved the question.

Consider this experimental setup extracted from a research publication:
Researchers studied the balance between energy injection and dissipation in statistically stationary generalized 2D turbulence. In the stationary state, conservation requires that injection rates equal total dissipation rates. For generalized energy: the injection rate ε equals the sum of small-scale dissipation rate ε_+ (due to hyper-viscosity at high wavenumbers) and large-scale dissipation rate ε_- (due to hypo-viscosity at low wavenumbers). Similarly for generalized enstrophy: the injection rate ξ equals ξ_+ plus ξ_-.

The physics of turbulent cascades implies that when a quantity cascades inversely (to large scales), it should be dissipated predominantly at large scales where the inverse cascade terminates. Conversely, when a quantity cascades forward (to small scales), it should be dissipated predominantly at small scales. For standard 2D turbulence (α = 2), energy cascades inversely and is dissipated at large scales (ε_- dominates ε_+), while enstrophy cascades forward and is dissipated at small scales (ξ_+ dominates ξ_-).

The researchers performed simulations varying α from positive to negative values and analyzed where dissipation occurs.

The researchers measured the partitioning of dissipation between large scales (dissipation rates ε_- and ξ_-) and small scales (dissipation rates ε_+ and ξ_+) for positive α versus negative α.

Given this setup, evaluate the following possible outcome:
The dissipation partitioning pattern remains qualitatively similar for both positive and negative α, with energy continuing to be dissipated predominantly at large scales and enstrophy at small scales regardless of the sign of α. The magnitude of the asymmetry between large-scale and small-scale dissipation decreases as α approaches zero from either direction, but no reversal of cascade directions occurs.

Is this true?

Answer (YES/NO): NO